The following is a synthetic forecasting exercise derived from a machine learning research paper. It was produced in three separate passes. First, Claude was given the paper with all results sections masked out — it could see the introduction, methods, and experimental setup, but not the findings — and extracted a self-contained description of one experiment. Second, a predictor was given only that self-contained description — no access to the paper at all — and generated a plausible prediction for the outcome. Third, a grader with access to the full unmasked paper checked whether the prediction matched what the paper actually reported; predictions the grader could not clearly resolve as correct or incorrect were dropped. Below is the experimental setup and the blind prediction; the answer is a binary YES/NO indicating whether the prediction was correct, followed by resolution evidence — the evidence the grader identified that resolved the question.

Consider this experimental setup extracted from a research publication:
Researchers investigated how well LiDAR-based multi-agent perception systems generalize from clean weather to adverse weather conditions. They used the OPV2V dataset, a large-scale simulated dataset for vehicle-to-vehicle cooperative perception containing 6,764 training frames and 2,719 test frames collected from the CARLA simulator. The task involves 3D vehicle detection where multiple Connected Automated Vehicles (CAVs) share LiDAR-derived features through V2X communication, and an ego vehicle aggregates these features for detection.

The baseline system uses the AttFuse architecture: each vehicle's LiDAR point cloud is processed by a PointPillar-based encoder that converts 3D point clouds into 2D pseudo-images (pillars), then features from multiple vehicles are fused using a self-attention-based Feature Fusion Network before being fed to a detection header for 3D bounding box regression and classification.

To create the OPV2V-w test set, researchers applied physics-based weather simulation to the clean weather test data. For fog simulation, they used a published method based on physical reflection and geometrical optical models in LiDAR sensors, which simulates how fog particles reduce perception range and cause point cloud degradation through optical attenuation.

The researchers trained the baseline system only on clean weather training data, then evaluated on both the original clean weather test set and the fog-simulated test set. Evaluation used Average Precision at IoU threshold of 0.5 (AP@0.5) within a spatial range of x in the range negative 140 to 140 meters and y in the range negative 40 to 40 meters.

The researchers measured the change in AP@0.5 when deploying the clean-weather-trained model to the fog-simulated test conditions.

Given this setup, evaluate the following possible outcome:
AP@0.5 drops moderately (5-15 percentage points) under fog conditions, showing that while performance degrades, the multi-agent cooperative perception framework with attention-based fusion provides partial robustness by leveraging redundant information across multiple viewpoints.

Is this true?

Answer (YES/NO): NO